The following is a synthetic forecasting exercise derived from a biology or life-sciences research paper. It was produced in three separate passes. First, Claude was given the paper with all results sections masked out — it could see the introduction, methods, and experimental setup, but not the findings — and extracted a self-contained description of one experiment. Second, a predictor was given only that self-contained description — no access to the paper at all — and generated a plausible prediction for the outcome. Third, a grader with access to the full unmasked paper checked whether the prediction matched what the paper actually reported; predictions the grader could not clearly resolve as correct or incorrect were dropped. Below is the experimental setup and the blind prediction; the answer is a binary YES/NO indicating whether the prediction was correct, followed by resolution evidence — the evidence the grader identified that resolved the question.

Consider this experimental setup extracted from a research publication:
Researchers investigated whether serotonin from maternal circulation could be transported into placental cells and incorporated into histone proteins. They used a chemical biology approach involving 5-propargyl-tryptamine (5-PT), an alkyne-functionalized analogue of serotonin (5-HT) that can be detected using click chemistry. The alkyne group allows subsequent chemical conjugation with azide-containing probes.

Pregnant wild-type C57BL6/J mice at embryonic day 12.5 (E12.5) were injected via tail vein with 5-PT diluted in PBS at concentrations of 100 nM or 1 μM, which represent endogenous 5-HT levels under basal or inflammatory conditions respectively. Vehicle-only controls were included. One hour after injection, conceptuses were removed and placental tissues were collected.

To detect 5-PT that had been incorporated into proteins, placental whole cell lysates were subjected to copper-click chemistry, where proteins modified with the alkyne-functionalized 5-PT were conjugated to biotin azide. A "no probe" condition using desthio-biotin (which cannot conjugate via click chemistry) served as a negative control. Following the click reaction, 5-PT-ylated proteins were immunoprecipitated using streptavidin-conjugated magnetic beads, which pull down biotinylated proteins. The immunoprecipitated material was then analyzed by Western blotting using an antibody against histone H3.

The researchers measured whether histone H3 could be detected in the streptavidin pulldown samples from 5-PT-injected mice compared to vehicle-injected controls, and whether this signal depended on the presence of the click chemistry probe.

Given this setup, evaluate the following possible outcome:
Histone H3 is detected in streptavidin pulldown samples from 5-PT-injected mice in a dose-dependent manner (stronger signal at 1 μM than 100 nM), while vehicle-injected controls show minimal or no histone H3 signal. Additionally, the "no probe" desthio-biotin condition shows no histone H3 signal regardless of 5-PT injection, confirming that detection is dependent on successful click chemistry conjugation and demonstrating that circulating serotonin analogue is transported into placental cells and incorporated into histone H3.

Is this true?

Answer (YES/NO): YES